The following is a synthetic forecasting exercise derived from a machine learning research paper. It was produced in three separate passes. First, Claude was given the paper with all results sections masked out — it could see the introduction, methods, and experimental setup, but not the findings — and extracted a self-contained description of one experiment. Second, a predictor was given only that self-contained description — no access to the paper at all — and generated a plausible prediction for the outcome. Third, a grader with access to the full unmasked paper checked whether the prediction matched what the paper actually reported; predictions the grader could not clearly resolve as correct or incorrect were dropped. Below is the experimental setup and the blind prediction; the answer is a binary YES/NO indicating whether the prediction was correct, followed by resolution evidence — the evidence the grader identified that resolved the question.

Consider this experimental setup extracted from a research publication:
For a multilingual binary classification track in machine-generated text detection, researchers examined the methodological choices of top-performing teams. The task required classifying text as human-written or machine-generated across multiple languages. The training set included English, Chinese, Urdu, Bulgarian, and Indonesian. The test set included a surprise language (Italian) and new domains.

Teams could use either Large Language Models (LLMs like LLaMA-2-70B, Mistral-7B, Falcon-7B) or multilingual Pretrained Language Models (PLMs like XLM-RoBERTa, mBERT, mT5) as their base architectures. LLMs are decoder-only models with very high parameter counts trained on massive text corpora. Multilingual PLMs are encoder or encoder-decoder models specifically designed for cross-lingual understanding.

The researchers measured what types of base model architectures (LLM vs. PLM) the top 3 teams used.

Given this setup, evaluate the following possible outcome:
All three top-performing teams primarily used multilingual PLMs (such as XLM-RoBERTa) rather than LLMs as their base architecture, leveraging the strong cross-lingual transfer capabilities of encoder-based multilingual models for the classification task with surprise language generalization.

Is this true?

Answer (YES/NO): NO